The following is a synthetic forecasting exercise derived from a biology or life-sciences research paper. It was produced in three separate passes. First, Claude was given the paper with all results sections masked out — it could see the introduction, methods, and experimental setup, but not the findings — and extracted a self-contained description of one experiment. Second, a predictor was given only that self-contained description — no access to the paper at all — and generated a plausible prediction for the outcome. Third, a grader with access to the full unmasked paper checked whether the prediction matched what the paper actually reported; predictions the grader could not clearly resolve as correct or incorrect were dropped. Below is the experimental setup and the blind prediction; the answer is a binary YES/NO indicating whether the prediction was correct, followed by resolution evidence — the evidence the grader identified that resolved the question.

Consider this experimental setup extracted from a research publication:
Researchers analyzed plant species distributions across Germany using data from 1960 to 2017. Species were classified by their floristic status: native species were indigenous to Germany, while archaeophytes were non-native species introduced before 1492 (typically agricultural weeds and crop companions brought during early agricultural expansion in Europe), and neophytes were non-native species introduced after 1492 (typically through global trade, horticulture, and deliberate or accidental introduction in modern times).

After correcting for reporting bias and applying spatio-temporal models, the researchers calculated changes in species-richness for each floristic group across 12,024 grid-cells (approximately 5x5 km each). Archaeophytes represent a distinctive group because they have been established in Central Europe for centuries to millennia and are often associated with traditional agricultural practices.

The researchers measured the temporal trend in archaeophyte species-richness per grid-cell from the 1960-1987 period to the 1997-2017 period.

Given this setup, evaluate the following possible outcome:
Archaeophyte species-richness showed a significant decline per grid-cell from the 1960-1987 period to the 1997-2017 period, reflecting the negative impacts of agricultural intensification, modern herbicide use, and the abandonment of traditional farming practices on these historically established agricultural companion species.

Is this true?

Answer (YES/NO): YES